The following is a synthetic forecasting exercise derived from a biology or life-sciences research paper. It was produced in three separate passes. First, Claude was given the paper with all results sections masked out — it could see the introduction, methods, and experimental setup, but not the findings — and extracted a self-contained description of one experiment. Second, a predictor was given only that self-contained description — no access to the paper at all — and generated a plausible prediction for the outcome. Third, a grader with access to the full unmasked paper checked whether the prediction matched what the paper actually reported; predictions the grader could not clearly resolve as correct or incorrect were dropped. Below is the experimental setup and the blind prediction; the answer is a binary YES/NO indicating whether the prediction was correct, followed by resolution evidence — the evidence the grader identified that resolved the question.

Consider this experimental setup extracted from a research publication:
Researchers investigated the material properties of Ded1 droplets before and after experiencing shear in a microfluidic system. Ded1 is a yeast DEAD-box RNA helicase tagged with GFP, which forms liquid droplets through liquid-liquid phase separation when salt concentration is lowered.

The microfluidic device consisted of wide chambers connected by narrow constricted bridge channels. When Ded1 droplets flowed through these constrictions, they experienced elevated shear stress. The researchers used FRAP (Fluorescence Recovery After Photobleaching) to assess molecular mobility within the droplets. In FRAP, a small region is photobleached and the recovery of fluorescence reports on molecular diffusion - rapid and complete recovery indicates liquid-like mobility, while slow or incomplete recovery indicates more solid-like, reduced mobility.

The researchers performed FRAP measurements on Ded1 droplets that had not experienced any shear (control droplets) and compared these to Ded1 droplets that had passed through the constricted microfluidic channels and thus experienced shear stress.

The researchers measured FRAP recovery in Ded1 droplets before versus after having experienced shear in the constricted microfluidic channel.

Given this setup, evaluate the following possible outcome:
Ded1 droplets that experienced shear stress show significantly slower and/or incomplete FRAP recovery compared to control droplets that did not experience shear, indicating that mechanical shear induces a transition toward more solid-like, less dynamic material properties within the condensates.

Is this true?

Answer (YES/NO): YES